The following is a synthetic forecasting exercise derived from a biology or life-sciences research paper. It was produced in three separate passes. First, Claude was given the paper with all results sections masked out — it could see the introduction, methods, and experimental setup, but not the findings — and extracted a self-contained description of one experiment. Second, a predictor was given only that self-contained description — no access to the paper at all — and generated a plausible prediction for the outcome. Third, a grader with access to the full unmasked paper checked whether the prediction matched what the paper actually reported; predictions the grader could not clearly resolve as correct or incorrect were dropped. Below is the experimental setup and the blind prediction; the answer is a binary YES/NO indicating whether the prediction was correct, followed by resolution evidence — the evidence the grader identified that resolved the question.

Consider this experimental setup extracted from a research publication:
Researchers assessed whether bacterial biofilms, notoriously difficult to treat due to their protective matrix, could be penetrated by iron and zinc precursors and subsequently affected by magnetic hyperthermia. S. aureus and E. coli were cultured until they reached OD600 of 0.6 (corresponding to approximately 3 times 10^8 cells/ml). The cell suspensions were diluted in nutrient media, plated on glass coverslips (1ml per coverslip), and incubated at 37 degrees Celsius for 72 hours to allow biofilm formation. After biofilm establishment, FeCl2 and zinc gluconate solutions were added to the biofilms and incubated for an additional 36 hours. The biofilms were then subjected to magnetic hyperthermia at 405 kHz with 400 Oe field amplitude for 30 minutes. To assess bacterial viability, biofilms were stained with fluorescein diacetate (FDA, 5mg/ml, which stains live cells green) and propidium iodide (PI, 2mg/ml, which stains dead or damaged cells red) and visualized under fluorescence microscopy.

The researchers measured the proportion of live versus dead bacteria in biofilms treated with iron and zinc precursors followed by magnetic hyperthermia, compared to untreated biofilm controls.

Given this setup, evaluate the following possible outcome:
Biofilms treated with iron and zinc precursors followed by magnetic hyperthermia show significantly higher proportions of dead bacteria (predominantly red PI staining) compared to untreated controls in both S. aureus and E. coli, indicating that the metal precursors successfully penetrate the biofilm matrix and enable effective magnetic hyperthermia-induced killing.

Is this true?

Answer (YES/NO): YES